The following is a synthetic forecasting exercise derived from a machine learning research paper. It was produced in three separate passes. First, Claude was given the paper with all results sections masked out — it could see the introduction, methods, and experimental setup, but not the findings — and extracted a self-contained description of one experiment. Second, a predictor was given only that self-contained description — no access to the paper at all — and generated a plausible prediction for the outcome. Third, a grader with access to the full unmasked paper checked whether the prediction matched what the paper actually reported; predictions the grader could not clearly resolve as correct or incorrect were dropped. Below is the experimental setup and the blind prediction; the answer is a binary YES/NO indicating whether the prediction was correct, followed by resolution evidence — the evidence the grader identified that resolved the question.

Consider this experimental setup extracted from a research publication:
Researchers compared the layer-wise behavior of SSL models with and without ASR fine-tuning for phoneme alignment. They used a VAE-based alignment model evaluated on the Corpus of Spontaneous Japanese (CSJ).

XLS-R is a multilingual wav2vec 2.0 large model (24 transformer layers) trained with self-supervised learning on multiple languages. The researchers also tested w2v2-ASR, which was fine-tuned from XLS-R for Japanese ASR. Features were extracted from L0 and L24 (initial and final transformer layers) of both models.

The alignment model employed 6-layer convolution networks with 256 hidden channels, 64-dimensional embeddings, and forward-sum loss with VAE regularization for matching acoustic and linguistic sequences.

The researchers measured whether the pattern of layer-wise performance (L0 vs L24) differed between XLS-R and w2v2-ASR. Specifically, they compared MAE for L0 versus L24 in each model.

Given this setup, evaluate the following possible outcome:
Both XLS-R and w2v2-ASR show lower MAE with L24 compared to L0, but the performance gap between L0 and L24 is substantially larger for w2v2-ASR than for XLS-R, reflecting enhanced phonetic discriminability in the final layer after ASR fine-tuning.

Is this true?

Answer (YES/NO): NO